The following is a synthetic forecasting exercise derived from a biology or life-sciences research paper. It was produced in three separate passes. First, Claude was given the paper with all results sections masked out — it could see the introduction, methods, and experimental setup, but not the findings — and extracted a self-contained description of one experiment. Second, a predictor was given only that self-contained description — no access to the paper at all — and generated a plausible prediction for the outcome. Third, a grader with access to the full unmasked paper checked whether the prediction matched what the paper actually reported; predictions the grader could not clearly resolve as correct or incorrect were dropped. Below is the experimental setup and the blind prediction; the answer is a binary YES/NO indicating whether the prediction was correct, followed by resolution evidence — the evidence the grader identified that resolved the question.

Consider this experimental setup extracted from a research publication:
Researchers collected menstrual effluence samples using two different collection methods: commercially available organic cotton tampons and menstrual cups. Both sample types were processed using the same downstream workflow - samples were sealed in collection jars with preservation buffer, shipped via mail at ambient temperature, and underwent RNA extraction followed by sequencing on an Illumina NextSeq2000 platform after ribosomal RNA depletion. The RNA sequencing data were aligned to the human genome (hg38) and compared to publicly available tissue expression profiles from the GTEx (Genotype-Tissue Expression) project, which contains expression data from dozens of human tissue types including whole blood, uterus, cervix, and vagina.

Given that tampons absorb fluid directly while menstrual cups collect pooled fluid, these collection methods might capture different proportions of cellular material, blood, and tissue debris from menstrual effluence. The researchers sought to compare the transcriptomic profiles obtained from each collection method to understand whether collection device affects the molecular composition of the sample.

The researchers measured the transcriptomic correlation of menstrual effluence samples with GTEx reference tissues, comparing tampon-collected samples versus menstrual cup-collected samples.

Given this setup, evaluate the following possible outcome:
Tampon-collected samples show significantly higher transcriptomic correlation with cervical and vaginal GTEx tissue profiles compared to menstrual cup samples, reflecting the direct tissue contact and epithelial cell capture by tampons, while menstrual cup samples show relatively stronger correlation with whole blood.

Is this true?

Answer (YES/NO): NO